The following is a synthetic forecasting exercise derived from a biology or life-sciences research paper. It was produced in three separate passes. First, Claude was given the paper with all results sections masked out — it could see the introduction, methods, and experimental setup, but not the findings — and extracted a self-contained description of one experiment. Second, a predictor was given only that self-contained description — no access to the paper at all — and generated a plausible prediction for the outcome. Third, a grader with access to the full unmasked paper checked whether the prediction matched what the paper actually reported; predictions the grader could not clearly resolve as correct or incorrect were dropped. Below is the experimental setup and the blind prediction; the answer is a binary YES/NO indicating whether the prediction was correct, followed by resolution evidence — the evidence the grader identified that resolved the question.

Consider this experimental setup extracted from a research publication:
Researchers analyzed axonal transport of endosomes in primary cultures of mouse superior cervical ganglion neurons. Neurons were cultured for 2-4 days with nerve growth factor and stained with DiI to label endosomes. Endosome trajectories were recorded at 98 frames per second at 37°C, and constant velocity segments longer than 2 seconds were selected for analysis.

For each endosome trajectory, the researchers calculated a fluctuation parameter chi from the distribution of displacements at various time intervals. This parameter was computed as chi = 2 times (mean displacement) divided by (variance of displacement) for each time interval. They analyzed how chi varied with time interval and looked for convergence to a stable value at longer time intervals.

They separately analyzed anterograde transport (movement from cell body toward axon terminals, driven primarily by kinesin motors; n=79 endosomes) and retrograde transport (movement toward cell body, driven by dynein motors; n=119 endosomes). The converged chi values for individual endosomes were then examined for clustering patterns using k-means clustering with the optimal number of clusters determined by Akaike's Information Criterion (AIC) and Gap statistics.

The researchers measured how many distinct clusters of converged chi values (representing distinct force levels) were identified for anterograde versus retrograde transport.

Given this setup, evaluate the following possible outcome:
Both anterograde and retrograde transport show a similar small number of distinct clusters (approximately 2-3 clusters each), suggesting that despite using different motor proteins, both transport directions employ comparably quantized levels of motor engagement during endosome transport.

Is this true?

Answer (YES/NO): NO